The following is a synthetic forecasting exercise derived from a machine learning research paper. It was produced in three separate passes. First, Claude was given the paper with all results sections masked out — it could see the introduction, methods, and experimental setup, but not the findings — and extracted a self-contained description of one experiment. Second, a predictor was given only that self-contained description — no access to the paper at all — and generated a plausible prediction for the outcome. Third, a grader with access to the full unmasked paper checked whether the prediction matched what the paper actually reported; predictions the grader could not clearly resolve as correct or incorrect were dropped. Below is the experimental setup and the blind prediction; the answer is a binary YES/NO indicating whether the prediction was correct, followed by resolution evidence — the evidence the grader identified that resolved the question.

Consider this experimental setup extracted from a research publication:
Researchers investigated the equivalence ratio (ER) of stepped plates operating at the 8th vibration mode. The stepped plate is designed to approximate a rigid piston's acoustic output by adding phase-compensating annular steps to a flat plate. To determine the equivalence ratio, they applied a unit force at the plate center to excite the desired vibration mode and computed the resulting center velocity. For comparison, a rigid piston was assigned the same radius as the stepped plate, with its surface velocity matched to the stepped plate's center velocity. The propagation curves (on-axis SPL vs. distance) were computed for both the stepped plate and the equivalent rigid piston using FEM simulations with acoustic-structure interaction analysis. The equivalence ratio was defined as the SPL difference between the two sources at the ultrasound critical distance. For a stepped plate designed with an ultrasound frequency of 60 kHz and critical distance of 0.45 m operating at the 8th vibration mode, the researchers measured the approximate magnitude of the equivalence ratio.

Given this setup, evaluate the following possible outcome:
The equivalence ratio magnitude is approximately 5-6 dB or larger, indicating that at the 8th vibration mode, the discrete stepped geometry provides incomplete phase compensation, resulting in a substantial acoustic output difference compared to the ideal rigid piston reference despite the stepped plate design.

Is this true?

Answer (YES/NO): YES